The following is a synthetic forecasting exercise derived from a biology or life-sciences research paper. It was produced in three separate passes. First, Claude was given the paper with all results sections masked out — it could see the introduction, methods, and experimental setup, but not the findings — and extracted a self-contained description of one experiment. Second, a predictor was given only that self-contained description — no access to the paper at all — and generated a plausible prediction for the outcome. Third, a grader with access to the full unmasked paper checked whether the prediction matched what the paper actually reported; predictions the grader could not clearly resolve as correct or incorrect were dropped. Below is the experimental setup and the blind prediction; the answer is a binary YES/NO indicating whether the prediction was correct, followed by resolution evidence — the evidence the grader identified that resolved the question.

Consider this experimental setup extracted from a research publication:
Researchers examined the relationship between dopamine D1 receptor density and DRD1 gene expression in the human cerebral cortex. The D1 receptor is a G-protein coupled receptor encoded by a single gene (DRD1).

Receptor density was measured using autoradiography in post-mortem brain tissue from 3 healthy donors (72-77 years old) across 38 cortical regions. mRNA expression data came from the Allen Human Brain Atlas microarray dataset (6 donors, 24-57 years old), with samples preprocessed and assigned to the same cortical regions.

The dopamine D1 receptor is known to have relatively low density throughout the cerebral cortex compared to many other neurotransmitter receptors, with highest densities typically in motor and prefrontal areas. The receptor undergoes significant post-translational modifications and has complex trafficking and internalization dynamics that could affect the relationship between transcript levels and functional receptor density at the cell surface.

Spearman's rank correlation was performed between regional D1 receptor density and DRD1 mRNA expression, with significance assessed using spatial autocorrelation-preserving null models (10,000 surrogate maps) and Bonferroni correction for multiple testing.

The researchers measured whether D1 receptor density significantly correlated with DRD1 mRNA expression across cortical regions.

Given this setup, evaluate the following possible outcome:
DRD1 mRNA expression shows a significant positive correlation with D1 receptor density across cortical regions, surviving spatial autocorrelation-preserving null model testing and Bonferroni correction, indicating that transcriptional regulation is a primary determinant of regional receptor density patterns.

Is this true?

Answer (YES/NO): NO